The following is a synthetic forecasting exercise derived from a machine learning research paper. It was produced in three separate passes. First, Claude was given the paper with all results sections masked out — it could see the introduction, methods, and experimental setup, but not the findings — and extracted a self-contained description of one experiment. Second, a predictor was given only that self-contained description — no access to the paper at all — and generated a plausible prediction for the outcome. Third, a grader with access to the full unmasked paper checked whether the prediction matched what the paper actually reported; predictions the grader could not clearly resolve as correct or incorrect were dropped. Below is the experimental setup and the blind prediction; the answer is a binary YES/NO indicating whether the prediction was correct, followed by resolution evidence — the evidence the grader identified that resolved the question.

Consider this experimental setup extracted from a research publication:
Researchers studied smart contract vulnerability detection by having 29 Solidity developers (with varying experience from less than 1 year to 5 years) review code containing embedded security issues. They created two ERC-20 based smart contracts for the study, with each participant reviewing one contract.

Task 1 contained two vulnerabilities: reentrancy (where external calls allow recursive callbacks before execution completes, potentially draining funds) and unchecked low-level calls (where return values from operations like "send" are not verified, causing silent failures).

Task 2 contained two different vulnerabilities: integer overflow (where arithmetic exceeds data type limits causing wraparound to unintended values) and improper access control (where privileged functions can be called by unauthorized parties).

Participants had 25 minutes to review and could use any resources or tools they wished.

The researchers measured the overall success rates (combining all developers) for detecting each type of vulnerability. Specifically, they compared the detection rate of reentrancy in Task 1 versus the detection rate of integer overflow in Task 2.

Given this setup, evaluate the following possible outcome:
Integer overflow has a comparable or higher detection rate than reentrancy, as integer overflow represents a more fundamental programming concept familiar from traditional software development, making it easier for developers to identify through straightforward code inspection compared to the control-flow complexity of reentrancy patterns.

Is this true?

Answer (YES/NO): NO